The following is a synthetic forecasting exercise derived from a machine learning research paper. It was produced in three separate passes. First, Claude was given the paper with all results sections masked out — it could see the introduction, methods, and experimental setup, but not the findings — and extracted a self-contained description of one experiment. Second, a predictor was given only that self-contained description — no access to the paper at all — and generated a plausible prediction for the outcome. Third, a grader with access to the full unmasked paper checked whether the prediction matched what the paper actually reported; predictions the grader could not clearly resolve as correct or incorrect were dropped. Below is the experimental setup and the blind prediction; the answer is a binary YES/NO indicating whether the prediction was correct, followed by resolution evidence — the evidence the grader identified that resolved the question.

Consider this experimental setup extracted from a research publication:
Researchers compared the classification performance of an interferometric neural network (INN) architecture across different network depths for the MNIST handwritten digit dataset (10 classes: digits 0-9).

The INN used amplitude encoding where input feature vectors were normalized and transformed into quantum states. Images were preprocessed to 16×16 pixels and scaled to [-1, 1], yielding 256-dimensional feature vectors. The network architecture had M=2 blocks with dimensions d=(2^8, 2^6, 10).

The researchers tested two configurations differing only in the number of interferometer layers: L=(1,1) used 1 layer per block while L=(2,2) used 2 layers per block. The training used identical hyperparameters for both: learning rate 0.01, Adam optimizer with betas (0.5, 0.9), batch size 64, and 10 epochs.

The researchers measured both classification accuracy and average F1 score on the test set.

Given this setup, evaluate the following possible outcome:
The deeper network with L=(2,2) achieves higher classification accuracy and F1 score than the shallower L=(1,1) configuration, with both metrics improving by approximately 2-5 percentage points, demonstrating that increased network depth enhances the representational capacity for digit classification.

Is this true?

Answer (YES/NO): YES